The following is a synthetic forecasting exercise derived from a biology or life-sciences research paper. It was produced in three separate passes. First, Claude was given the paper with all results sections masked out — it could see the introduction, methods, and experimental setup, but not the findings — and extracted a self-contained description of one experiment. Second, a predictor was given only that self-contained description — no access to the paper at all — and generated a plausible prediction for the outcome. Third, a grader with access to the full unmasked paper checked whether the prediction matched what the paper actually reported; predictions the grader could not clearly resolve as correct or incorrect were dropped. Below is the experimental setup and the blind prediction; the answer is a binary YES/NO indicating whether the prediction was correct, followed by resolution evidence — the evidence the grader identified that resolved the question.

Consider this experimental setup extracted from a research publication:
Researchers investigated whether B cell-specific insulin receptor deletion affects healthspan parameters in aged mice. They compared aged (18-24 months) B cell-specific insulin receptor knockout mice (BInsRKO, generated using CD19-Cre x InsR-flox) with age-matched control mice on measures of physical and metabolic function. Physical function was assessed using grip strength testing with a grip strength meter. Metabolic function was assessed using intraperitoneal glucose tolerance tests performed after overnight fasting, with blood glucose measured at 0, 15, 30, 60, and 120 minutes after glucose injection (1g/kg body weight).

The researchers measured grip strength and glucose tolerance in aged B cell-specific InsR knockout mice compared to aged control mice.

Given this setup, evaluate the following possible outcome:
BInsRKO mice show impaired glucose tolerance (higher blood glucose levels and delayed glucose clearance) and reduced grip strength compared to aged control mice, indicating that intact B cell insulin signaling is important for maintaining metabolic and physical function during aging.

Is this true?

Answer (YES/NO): NO